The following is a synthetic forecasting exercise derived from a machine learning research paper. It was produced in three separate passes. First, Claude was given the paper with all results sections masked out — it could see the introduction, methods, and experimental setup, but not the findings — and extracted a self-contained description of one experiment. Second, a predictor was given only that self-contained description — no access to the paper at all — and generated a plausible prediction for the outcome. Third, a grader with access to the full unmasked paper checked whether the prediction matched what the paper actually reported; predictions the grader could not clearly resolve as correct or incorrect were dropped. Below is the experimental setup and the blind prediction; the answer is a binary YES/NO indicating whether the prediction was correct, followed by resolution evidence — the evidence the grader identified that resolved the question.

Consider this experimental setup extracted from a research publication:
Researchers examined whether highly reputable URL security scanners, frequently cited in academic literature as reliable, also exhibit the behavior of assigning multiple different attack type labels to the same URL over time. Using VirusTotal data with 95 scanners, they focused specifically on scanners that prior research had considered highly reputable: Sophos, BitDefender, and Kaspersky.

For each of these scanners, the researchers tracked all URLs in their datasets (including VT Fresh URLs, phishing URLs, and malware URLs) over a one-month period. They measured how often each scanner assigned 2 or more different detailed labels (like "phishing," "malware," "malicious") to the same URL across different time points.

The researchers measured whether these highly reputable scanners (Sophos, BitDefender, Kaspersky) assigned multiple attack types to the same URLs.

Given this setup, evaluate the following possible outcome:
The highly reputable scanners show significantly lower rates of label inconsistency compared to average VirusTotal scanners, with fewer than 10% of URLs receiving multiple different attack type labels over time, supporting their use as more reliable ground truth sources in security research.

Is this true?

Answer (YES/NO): NO